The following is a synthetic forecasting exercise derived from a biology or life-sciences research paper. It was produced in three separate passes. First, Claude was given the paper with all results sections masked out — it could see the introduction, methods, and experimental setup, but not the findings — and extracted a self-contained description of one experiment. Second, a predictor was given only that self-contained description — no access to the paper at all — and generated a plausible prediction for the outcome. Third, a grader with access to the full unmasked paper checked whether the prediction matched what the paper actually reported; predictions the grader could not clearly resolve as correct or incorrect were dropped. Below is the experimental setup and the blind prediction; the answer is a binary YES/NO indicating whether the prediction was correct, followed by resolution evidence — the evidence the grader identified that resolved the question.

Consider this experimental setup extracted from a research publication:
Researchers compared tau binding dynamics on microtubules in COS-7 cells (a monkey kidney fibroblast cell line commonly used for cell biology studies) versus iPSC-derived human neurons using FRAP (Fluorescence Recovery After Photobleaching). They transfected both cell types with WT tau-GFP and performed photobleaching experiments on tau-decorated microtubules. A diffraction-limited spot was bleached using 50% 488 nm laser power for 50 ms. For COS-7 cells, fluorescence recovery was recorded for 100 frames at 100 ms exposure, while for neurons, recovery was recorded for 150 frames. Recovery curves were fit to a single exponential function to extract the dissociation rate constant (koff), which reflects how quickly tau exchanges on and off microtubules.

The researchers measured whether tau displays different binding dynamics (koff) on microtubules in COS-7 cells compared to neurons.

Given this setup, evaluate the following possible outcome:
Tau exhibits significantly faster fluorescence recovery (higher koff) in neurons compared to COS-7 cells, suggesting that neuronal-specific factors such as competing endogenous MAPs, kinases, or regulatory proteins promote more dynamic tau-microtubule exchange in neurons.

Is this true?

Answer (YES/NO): NO